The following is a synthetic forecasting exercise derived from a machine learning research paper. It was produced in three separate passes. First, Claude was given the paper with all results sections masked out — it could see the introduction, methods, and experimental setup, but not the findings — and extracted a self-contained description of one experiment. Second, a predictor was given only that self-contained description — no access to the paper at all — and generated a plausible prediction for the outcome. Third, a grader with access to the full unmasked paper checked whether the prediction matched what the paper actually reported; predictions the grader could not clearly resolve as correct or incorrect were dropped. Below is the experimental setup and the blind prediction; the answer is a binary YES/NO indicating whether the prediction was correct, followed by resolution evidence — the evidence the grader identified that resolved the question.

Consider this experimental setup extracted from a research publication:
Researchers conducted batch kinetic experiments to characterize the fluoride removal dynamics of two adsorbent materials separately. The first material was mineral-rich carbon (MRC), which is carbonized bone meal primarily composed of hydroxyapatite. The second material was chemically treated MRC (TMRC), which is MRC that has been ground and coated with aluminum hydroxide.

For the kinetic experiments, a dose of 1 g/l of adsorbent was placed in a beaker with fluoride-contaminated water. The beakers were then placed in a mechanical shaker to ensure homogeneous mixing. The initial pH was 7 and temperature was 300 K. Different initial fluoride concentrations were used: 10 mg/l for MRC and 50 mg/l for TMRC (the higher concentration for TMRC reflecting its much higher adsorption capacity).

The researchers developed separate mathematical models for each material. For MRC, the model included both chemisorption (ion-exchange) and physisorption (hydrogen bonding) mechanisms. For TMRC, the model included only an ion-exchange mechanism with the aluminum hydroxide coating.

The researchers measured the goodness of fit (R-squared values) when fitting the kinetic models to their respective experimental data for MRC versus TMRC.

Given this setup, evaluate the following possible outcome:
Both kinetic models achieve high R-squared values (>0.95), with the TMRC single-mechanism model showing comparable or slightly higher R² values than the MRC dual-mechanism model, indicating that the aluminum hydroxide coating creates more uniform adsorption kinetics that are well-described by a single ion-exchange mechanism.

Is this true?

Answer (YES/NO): NO